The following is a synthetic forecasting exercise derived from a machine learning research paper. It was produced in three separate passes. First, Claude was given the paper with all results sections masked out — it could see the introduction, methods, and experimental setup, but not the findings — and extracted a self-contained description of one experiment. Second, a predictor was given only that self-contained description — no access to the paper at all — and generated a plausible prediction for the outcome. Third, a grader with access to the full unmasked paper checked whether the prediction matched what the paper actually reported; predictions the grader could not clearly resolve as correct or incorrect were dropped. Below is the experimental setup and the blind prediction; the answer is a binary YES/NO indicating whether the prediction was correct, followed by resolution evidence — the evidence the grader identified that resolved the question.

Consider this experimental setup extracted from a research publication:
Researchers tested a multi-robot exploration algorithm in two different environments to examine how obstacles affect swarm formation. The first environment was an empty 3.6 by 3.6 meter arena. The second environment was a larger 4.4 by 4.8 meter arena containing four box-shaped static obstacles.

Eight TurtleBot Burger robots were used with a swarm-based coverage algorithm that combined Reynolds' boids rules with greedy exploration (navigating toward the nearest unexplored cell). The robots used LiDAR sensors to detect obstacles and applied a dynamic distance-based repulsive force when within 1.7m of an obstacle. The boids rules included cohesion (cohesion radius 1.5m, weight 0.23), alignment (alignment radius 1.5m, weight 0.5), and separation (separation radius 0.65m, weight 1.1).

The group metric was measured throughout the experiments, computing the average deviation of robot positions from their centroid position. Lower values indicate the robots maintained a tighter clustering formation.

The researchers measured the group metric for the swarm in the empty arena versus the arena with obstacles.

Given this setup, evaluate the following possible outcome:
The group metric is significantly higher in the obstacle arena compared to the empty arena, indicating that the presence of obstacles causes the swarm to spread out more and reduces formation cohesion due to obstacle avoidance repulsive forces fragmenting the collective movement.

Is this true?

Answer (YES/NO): NO